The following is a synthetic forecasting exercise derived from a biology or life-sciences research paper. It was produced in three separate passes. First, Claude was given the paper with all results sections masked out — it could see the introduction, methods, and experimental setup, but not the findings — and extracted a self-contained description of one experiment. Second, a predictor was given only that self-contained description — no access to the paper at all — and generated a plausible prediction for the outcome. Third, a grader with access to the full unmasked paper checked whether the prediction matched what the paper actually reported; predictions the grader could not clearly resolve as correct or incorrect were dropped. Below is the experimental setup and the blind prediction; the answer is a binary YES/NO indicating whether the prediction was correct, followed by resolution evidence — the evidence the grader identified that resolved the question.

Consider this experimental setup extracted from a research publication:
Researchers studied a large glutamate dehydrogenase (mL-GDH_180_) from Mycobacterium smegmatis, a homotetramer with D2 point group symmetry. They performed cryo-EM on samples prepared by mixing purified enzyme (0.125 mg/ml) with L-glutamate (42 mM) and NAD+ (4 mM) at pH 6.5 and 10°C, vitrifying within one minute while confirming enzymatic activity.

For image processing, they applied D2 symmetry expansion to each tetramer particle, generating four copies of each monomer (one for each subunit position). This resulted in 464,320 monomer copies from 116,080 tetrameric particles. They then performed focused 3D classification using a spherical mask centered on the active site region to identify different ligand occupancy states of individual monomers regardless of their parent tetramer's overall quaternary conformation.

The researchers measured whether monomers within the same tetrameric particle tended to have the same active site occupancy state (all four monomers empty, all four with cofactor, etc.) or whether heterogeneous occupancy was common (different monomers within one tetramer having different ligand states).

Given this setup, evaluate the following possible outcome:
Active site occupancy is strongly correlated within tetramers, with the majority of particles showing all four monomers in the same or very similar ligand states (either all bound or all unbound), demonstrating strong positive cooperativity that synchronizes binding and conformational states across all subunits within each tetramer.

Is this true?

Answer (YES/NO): NO